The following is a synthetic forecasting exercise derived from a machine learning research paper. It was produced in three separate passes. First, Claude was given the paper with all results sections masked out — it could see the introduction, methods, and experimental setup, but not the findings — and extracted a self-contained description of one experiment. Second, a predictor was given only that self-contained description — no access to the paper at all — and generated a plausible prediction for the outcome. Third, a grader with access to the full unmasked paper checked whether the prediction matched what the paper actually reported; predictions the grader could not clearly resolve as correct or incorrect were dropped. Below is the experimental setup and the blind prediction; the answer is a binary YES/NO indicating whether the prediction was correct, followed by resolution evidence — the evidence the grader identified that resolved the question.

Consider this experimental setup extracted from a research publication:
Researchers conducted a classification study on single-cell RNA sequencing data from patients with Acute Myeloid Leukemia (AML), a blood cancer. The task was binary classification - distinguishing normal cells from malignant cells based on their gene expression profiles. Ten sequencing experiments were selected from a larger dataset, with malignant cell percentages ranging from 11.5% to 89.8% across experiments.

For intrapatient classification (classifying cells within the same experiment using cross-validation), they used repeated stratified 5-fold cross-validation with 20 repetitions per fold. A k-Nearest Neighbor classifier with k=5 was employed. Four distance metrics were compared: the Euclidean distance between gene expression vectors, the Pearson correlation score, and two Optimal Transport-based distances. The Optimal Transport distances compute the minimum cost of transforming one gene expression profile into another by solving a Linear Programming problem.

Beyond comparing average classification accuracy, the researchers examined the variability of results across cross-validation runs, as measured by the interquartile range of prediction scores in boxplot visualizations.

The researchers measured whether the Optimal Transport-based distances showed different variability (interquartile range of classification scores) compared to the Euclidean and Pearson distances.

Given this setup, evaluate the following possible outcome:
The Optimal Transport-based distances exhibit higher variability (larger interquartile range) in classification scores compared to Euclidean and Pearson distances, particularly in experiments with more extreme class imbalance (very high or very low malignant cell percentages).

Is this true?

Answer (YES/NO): NO